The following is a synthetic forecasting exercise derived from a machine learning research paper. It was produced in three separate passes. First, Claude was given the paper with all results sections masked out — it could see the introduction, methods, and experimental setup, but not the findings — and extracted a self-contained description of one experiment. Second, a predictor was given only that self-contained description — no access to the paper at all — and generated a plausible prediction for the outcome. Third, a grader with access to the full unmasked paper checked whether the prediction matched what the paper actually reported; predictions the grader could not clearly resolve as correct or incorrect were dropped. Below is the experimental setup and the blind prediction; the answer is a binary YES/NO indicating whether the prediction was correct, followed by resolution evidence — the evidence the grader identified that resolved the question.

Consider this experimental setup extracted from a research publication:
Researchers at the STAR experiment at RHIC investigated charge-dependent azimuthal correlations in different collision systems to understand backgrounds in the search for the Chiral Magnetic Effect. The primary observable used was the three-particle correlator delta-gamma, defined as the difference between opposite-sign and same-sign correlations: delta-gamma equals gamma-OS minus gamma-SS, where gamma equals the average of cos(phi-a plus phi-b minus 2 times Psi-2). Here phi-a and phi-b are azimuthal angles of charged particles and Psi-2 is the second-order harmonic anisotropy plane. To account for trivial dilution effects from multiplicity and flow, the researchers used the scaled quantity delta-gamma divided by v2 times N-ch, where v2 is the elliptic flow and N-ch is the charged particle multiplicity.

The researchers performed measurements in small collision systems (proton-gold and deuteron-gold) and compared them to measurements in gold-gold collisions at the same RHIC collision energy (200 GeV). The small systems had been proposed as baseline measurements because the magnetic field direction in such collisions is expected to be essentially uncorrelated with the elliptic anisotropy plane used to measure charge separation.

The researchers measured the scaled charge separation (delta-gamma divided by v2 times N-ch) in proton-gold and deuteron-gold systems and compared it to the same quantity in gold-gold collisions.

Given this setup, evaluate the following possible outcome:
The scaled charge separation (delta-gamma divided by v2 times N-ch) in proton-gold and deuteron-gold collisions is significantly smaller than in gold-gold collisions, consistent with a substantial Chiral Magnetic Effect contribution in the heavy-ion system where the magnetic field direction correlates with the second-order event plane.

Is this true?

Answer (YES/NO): NO